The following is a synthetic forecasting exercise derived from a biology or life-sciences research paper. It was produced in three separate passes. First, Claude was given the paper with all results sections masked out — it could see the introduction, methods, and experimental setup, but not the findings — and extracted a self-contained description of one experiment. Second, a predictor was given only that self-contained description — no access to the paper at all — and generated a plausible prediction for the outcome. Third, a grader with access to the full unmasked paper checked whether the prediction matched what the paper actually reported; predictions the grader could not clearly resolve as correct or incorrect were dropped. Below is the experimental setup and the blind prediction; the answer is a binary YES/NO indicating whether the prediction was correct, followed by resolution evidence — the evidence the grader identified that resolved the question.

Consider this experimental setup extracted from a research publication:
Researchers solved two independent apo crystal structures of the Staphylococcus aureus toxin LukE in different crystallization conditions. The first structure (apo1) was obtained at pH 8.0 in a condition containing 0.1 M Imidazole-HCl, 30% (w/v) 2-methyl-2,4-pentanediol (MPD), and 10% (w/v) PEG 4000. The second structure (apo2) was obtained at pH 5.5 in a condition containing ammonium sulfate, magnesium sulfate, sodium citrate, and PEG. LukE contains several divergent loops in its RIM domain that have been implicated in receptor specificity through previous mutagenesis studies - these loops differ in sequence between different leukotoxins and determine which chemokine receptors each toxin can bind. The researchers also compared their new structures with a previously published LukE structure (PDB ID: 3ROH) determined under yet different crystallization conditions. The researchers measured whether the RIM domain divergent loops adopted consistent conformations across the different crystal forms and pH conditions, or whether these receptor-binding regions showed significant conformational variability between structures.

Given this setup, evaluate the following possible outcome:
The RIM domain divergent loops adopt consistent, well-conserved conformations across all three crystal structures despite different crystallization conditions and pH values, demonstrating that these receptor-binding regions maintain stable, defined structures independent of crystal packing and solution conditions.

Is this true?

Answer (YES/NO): NO